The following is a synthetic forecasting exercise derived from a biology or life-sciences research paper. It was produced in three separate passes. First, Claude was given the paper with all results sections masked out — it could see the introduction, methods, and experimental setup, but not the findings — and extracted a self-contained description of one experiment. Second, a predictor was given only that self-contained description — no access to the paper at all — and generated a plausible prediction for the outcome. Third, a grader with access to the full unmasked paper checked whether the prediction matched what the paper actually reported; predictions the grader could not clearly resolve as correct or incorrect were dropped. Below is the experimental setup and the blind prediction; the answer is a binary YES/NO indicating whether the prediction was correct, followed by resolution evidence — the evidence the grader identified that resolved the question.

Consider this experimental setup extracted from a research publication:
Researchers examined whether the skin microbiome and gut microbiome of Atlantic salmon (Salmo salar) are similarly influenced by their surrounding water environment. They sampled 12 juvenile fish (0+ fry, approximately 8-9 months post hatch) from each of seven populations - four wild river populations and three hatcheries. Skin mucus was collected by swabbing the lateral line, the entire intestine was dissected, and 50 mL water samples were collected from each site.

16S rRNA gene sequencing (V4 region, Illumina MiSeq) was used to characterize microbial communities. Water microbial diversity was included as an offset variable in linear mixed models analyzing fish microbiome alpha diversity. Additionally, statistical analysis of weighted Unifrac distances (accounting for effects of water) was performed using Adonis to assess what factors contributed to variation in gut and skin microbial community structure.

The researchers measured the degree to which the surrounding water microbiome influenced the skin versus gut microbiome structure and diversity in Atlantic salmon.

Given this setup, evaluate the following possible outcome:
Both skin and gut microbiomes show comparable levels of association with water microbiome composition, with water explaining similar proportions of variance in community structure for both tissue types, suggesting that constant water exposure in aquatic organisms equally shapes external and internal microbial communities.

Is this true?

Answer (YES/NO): NO